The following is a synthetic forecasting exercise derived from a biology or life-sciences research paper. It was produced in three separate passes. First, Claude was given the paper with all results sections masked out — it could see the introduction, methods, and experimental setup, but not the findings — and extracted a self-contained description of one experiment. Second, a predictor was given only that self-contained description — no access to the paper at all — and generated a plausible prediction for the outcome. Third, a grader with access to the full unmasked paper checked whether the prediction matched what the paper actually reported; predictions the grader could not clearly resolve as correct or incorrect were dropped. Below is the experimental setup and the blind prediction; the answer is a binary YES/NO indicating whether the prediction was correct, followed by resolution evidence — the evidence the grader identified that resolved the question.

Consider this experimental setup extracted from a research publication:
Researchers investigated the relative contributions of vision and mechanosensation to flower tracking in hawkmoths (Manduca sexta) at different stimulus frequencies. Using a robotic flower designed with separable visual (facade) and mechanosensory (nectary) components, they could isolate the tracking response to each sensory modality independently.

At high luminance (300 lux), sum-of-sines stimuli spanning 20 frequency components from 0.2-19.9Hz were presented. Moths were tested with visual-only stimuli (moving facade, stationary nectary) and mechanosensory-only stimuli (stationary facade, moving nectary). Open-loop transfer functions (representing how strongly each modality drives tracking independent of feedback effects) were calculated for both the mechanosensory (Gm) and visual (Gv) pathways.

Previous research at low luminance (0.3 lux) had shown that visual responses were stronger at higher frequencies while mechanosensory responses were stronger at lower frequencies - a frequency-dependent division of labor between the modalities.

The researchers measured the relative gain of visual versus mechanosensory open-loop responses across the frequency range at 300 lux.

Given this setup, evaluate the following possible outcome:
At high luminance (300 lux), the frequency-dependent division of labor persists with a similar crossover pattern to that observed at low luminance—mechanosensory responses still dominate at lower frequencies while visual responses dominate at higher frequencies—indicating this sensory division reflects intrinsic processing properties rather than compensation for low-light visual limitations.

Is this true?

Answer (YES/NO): NO